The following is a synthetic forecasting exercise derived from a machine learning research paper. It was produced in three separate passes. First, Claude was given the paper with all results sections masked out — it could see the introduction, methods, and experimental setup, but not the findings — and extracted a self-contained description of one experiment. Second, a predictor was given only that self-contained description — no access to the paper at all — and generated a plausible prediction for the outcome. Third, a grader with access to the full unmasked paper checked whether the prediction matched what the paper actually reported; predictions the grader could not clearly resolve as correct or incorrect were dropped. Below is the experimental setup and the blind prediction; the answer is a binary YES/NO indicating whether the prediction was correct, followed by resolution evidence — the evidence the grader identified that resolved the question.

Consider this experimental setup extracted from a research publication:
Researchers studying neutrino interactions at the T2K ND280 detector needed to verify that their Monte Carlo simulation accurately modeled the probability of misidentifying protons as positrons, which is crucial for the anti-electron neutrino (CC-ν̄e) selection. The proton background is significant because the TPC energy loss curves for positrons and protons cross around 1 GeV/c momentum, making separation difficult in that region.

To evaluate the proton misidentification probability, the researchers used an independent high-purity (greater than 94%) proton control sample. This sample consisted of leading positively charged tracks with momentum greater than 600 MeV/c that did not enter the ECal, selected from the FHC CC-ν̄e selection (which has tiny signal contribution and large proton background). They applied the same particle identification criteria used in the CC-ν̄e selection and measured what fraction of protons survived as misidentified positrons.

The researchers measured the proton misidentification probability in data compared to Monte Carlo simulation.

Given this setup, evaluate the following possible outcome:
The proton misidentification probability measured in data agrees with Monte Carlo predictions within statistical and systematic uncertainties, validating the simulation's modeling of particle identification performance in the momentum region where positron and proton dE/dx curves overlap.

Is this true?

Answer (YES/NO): YES